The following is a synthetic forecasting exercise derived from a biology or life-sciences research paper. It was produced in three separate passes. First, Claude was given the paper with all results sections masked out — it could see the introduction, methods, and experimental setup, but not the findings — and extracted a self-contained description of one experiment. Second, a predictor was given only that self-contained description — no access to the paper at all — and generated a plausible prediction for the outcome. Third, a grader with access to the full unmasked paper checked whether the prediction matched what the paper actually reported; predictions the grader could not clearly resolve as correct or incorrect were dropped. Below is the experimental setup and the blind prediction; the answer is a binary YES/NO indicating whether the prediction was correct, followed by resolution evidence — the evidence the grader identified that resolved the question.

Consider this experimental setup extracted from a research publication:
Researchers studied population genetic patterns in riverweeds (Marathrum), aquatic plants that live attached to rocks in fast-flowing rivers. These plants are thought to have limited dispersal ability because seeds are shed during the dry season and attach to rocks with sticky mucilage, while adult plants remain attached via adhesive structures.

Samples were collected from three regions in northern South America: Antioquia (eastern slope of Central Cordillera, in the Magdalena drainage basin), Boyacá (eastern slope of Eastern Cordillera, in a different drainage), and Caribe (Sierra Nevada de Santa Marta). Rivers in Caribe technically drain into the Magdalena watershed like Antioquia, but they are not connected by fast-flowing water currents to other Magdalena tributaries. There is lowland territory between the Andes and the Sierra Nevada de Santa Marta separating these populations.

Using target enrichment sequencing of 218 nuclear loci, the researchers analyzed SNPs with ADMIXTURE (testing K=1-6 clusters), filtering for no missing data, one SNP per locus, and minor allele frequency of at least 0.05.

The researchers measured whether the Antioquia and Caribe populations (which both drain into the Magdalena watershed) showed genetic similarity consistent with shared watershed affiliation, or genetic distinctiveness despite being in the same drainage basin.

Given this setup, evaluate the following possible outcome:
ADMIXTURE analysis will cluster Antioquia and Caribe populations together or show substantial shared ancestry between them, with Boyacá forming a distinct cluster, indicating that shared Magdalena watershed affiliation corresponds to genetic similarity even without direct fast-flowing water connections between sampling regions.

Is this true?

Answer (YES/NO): NO